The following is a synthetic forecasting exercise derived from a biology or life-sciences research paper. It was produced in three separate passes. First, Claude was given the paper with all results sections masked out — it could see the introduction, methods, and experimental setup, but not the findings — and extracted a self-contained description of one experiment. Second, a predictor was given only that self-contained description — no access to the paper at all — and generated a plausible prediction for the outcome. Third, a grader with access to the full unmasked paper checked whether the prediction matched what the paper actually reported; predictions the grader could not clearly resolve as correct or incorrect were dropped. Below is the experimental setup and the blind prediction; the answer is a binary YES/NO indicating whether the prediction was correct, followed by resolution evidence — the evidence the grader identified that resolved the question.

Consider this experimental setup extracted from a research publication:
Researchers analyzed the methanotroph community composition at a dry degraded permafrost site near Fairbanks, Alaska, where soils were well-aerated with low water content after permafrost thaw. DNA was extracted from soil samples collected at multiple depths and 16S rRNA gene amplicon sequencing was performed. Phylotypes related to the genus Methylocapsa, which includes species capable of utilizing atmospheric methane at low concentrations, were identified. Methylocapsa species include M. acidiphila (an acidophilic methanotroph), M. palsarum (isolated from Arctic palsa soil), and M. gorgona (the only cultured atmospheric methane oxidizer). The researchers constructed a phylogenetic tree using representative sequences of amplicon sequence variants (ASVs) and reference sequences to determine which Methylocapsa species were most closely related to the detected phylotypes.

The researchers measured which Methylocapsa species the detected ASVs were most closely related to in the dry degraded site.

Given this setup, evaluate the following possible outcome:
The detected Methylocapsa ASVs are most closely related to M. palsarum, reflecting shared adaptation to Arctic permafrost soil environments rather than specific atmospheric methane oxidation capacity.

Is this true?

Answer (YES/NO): NO